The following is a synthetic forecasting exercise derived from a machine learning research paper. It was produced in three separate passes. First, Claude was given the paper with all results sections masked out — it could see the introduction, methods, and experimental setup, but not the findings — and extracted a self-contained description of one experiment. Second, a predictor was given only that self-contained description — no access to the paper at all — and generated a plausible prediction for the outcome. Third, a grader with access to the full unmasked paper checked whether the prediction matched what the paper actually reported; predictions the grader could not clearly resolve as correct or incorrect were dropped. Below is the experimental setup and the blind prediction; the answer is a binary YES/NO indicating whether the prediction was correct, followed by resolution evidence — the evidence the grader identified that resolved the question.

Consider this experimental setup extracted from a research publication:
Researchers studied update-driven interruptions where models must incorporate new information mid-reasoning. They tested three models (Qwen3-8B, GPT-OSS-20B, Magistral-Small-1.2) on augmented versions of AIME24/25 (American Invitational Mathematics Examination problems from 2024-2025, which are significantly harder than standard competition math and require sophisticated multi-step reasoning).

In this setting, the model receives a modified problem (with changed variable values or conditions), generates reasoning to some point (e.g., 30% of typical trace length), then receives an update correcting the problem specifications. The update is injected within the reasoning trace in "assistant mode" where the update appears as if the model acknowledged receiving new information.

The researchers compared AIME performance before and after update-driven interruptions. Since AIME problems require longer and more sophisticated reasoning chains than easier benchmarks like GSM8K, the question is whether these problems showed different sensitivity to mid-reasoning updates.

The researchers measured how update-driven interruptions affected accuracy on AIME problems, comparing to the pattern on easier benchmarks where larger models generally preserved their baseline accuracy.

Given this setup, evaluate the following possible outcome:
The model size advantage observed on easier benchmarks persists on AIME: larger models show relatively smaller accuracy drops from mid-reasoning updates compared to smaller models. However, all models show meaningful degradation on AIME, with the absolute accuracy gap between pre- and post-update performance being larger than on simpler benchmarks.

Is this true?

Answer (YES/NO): NO